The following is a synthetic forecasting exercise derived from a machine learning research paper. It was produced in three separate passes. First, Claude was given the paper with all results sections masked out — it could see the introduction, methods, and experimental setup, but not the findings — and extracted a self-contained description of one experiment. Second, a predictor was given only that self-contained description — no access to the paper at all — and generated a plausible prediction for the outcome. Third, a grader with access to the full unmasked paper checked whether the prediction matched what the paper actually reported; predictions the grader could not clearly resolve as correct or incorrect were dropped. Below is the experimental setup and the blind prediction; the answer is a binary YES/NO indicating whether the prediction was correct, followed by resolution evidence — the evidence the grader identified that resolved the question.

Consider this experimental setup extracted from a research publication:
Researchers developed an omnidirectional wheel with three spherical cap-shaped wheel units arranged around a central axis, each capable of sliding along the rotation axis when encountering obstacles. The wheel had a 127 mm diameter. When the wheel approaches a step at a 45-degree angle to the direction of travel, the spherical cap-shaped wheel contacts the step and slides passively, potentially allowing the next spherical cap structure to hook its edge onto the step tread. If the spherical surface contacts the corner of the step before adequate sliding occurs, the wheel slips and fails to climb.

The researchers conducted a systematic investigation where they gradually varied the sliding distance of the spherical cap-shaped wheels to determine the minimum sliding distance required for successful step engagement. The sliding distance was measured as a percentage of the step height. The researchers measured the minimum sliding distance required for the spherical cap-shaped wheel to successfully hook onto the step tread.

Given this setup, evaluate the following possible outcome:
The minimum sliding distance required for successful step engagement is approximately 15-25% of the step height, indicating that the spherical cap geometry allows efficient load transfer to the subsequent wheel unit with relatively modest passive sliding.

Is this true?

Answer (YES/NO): NO